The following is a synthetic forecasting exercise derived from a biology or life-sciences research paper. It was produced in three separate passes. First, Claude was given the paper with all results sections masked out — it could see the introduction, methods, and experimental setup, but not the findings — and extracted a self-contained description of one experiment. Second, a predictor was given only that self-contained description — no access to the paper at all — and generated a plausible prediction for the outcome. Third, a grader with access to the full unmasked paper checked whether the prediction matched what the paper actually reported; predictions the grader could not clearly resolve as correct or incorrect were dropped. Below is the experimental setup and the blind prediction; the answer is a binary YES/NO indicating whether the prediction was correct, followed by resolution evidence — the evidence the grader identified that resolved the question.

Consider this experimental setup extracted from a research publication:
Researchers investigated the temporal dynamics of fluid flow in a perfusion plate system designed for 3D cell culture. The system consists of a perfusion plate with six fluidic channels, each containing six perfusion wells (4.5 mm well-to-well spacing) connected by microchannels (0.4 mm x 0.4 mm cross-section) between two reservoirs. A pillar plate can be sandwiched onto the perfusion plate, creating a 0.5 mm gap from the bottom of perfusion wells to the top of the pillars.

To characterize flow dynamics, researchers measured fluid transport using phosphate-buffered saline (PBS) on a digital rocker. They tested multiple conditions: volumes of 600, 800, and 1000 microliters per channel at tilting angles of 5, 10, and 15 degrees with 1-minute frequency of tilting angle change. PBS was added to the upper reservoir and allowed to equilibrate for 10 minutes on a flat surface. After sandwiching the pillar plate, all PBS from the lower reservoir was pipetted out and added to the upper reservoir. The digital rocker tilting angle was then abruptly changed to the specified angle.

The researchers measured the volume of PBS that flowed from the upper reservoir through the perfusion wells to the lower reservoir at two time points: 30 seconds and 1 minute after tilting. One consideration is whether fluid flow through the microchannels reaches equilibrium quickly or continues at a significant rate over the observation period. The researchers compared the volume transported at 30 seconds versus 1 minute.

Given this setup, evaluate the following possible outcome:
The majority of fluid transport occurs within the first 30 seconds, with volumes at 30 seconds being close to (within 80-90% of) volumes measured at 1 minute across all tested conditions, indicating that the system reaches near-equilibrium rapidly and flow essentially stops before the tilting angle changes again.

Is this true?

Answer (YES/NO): NO